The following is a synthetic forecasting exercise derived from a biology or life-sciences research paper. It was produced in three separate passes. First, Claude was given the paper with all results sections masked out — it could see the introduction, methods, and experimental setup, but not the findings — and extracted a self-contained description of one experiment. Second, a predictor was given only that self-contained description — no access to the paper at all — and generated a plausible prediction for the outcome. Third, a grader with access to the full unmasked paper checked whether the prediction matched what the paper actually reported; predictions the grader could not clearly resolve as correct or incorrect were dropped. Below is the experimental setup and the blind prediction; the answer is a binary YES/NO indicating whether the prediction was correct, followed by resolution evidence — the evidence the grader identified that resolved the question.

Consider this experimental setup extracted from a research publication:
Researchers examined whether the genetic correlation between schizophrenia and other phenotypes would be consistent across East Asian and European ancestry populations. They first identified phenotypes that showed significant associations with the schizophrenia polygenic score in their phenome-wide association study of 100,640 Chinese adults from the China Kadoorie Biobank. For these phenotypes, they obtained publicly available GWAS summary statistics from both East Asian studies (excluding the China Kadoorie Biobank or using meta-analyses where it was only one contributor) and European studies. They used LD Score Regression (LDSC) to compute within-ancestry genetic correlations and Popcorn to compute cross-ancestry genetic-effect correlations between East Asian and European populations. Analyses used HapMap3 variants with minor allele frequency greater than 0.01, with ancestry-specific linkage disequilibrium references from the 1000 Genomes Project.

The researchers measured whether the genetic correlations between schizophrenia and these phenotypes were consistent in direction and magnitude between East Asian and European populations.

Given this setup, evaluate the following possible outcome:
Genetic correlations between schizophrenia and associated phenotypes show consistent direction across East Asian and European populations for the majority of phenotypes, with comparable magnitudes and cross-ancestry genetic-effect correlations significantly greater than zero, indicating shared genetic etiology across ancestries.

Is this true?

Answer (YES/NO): NO